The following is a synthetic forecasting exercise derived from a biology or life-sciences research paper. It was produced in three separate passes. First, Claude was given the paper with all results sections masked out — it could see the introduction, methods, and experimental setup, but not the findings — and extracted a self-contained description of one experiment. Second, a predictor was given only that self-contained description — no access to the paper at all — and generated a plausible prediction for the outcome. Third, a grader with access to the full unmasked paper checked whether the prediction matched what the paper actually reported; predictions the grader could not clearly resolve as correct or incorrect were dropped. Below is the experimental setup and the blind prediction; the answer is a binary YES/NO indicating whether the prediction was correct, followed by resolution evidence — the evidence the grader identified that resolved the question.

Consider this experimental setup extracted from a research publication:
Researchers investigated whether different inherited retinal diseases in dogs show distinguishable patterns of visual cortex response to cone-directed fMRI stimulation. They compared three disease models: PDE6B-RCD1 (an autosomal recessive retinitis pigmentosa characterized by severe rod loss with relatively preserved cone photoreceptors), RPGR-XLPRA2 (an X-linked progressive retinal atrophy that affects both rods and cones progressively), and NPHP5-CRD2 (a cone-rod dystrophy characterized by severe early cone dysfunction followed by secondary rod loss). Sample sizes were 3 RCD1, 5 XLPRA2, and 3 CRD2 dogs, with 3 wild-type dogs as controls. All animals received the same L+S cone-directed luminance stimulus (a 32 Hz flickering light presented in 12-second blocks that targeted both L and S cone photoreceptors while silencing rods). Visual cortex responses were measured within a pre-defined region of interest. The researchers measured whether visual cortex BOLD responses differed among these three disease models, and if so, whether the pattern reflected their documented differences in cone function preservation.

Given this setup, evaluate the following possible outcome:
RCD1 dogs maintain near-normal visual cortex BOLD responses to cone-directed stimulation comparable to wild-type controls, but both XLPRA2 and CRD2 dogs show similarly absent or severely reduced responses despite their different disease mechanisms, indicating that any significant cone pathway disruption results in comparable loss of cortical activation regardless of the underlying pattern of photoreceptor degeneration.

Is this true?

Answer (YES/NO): NO